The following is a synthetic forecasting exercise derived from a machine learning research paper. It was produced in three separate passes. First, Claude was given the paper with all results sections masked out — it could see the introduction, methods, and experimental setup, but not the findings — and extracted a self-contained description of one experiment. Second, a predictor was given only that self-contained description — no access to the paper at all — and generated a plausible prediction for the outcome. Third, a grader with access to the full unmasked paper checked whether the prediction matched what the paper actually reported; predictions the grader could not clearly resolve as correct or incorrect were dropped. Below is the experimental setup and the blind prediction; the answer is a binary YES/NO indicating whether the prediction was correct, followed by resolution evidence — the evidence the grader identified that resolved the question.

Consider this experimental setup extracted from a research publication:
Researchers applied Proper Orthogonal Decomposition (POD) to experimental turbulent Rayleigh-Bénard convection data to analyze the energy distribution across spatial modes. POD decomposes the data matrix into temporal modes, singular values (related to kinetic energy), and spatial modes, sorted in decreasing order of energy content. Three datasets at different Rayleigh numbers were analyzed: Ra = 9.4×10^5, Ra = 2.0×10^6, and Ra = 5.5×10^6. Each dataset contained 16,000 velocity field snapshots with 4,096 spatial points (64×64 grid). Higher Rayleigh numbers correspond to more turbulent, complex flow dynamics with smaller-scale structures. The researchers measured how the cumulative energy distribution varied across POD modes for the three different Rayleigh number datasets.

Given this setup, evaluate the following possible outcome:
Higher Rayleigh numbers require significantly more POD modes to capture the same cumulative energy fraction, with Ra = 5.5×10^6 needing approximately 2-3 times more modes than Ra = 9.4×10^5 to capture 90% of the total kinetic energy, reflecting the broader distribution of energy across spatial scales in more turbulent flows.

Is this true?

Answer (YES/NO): NO